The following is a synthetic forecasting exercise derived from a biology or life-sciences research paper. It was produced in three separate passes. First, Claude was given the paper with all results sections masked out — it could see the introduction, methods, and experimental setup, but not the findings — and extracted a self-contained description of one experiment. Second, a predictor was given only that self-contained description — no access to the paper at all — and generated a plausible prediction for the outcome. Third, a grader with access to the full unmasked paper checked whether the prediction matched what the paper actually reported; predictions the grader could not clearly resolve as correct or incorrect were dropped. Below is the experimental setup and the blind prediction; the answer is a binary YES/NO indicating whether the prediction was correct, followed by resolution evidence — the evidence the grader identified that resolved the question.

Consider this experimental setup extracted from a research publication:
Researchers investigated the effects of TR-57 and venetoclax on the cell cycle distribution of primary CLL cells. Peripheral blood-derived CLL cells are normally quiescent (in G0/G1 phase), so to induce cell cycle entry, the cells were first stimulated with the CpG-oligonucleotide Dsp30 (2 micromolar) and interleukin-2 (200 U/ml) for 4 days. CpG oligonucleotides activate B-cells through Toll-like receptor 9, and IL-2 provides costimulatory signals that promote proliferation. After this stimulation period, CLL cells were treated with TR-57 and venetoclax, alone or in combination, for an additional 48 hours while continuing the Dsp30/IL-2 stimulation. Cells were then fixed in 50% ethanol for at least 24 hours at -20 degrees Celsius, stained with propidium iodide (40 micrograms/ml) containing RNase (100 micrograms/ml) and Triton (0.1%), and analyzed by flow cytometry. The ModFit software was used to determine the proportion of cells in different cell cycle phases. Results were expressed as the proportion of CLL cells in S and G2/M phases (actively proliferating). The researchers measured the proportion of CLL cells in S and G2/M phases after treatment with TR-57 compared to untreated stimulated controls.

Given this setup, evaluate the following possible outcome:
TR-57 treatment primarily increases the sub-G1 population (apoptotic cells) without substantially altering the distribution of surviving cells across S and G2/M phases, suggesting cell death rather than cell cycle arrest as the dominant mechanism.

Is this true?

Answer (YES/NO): NO